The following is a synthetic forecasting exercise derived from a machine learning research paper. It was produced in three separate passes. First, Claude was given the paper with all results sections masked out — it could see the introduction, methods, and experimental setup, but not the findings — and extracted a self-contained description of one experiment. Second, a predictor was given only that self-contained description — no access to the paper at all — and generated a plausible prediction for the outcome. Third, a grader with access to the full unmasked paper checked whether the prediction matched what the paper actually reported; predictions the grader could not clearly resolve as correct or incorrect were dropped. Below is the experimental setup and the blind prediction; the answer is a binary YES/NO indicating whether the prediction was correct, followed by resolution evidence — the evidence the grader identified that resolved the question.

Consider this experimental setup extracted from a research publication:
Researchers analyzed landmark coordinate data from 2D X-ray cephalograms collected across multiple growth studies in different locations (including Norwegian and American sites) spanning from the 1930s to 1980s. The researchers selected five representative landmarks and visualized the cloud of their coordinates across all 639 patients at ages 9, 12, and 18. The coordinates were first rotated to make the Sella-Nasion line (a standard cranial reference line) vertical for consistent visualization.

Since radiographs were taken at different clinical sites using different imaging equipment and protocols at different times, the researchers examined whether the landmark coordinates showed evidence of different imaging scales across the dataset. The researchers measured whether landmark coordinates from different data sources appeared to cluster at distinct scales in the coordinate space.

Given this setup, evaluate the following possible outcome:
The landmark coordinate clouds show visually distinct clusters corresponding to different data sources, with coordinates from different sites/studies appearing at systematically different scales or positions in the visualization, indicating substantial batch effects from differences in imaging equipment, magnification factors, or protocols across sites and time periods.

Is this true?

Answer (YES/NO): YES